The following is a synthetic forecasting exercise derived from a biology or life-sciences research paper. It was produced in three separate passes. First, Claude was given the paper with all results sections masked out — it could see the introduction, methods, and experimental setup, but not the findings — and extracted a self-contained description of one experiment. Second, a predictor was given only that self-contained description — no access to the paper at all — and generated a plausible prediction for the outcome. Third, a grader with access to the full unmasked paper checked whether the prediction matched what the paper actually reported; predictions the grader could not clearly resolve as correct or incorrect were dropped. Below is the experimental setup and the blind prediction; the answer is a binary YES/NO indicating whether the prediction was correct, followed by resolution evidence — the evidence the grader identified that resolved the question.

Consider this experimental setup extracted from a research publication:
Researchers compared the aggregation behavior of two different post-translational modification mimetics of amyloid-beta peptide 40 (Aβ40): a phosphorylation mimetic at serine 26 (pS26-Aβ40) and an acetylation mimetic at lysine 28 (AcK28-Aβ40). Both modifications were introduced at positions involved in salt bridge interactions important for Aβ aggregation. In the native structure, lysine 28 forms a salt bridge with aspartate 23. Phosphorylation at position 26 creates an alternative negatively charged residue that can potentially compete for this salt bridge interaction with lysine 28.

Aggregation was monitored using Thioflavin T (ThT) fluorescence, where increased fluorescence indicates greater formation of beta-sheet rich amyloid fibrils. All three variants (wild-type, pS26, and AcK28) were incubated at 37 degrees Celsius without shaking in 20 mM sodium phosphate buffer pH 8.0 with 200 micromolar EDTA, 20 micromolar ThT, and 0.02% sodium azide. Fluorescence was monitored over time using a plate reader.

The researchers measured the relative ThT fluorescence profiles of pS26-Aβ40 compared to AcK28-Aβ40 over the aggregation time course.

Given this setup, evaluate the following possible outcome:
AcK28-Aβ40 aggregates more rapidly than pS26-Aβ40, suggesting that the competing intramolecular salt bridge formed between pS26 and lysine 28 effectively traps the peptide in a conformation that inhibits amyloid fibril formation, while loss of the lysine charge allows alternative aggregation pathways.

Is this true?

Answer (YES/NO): YES